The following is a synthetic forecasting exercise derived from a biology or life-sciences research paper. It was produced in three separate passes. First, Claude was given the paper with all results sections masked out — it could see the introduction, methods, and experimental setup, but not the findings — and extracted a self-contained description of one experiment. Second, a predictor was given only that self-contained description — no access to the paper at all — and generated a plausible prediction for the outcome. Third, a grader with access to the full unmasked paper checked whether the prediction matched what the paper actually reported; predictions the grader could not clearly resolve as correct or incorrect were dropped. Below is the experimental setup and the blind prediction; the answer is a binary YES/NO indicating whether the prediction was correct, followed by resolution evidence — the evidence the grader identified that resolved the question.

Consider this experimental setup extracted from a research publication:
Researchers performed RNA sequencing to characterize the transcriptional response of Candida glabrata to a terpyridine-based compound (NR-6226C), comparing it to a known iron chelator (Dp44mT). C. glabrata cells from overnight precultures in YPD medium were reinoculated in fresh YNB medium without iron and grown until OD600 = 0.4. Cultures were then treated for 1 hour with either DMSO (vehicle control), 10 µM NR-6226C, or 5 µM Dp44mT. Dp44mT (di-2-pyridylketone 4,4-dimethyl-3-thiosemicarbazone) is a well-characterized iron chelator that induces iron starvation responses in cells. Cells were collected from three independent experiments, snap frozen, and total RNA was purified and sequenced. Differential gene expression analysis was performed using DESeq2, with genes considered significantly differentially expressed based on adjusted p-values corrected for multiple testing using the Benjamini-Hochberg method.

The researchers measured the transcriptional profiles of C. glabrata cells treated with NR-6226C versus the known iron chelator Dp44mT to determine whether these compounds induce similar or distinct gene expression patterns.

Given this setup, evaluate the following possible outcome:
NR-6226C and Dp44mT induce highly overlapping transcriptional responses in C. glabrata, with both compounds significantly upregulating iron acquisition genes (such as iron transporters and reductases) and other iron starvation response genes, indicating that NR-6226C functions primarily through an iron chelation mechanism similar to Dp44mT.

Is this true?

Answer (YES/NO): YES